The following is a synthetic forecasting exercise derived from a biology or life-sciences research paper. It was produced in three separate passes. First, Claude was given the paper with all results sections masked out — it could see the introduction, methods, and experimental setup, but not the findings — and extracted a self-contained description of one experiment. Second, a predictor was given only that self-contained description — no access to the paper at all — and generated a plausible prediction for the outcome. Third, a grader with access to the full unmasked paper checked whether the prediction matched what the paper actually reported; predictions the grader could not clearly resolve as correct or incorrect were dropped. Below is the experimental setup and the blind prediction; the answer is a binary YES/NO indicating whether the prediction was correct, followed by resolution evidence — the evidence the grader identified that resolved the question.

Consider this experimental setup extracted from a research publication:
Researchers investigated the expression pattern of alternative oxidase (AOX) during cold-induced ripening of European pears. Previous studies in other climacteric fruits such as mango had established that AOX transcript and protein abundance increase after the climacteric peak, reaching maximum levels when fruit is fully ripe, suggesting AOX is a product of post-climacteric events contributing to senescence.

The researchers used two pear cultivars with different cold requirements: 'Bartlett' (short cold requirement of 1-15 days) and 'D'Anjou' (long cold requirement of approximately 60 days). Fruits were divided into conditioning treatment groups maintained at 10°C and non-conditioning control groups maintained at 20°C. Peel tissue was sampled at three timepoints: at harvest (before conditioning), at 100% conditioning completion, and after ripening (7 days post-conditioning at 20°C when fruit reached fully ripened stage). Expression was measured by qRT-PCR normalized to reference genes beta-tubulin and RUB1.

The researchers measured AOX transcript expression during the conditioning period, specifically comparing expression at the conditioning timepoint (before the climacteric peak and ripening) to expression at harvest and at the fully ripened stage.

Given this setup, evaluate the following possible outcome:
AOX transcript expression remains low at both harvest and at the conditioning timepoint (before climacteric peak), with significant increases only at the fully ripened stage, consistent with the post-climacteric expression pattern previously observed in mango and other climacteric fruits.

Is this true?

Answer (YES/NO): NO